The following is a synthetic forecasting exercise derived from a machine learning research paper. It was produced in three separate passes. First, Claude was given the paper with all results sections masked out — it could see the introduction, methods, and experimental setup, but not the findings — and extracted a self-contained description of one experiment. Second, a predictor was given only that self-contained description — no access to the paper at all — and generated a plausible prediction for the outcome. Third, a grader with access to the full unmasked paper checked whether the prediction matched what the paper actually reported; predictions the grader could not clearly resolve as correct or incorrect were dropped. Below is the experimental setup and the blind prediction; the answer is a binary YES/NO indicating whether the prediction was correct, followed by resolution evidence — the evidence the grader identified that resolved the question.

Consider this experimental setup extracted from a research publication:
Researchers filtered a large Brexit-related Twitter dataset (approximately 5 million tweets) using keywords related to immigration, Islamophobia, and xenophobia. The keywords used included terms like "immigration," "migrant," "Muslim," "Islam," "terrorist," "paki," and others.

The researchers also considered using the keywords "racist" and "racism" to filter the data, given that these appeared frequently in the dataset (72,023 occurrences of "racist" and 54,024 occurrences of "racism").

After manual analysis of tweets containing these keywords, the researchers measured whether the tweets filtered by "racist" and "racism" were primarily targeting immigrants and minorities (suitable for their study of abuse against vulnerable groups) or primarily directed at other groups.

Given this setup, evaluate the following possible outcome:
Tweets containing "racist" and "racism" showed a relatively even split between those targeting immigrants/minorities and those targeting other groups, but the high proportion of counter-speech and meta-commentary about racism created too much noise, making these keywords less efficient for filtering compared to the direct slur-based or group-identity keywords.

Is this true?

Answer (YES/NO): NO